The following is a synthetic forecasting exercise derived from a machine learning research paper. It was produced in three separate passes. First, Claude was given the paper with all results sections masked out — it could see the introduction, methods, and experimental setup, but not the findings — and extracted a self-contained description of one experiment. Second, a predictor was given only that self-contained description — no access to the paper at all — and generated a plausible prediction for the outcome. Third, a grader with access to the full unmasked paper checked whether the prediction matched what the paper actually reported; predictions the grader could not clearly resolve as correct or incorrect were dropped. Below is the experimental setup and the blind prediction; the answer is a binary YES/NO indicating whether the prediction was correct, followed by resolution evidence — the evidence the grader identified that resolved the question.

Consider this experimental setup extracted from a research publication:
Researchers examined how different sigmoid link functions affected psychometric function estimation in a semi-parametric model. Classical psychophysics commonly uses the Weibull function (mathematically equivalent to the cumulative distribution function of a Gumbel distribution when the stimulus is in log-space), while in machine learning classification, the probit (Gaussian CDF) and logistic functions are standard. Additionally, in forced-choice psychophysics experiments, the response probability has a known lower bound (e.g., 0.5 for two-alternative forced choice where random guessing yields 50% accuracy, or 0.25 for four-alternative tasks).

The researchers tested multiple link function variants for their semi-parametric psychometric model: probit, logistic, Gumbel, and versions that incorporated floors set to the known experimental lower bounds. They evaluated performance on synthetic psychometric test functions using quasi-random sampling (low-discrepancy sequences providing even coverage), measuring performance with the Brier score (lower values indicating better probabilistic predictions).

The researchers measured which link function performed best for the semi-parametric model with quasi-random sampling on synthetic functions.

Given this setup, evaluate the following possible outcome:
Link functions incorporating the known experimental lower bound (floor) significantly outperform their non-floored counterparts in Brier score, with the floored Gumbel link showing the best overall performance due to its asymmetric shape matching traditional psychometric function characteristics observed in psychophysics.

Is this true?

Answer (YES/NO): NO